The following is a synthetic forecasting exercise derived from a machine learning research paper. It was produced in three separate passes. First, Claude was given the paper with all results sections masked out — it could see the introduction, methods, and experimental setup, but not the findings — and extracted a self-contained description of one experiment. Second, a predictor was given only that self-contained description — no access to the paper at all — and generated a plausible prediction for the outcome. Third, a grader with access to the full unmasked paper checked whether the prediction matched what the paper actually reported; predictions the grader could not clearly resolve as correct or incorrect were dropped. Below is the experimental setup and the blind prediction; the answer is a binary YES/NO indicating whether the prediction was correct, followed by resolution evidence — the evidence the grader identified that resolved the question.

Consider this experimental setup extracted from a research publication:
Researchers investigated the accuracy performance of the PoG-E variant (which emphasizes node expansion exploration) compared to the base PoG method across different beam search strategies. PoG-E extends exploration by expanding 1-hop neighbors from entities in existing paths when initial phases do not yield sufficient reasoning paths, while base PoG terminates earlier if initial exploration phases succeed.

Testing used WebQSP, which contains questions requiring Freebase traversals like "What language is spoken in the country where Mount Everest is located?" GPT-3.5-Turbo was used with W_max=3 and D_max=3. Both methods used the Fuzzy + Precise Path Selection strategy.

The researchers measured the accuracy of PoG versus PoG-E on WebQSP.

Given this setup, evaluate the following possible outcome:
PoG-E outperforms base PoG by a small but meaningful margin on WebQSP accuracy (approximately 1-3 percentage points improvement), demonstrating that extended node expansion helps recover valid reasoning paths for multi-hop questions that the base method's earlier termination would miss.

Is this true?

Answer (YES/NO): NO